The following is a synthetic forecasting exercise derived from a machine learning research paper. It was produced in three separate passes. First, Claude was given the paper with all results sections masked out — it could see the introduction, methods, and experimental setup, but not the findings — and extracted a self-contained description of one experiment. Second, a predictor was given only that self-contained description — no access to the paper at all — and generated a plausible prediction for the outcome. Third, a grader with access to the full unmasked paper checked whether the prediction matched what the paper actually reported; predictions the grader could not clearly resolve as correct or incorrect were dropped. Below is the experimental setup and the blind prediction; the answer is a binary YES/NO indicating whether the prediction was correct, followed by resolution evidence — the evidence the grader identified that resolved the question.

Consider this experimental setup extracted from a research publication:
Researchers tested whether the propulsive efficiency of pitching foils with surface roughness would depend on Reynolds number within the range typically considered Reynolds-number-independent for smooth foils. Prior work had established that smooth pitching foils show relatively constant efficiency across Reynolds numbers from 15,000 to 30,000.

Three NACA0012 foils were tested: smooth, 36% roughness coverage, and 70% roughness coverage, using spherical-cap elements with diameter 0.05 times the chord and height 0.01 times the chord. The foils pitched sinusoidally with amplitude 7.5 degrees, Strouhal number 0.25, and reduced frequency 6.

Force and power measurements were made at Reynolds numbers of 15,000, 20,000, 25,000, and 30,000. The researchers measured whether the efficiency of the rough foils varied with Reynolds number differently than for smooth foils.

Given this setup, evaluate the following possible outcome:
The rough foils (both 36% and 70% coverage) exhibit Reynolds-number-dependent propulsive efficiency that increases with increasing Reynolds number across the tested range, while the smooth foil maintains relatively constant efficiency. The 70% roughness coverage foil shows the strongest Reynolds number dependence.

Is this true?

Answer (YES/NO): NO